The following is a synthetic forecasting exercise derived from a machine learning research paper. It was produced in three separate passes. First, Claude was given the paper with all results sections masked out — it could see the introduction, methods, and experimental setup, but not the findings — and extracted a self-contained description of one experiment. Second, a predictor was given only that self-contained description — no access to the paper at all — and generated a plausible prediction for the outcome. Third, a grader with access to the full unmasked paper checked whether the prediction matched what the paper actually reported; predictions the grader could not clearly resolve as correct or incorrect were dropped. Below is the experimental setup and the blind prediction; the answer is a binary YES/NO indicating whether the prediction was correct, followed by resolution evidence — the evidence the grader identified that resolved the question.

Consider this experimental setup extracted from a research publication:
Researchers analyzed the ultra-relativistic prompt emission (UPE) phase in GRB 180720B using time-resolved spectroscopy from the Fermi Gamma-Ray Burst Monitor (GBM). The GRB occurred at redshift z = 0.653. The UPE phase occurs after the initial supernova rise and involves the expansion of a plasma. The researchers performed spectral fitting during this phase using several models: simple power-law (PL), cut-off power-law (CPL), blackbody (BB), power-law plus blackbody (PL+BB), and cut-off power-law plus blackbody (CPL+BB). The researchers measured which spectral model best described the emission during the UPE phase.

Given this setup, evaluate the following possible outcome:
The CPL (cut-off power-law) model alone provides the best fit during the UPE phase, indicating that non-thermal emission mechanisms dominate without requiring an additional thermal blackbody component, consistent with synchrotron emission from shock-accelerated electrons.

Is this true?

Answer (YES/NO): NO